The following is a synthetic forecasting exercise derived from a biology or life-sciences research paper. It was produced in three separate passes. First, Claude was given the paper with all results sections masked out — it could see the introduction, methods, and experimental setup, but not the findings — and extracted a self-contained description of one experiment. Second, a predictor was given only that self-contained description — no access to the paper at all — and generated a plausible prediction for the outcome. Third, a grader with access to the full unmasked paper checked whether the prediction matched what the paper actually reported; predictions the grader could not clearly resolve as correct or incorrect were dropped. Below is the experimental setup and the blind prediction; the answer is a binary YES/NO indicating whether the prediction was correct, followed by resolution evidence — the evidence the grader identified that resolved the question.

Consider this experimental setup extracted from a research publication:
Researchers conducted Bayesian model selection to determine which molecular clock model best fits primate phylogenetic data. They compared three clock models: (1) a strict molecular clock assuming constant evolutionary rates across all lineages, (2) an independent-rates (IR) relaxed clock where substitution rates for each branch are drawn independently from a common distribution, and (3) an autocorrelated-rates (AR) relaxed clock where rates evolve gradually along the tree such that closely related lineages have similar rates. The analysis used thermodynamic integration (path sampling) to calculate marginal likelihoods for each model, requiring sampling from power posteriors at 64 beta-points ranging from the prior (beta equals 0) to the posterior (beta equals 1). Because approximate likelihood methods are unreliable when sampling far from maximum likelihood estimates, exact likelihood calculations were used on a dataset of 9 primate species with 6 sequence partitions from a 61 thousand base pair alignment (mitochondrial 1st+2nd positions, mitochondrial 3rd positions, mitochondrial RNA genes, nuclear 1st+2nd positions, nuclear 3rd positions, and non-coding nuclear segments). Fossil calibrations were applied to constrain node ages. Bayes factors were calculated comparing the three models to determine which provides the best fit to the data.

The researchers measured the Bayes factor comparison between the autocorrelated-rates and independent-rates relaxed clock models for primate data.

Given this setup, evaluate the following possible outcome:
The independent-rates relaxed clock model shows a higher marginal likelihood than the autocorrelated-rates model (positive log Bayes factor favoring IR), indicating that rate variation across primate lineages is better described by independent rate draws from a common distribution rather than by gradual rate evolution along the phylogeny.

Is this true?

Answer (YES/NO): NO